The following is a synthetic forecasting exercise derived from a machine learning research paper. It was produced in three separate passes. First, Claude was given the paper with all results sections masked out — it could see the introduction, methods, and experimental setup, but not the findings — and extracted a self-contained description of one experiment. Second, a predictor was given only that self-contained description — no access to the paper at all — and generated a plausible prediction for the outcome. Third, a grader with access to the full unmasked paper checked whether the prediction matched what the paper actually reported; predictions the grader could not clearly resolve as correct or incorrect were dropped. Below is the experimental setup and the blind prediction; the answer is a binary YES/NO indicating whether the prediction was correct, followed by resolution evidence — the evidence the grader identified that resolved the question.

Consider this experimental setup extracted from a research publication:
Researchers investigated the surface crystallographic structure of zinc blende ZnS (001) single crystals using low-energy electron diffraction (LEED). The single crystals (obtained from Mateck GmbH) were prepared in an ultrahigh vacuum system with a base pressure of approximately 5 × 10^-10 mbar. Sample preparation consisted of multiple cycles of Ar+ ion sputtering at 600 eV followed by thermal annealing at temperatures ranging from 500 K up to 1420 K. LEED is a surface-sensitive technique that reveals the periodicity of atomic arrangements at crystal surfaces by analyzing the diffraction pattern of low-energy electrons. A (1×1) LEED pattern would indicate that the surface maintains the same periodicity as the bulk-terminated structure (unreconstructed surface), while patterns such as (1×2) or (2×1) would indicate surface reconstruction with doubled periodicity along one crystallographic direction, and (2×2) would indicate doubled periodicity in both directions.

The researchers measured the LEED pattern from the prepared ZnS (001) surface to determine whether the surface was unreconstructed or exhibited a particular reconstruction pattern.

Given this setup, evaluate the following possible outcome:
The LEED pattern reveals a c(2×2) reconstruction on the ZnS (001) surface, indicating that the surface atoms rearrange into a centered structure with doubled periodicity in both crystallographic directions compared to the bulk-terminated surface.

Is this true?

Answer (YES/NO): NO